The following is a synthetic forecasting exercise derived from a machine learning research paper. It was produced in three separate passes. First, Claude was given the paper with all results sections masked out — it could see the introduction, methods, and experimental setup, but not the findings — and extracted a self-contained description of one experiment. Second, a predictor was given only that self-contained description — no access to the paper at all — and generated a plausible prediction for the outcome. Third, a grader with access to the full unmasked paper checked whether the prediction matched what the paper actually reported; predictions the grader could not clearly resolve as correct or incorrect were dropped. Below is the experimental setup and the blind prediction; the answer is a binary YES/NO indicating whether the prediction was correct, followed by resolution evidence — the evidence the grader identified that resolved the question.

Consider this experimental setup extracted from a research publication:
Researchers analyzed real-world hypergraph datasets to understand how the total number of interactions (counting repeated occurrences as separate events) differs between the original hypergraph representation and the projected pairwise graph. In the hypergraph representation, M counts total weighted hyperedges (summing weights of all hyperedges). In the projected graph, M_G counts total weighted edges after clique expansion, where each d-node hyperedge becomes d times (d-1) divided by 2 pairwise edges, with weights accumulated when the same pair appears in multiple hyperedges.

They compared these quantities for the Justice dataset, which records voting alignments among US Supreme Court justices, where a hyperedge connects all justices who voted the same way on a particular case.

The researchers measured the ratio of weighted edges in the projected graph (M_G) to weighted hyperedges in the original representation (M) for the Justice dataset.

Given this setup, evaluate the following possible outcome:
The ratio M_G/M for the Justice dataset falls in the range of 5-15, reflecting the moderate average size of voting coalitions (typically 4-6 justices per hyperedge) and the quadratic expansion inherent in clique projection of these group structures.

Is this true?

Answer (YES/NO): YES